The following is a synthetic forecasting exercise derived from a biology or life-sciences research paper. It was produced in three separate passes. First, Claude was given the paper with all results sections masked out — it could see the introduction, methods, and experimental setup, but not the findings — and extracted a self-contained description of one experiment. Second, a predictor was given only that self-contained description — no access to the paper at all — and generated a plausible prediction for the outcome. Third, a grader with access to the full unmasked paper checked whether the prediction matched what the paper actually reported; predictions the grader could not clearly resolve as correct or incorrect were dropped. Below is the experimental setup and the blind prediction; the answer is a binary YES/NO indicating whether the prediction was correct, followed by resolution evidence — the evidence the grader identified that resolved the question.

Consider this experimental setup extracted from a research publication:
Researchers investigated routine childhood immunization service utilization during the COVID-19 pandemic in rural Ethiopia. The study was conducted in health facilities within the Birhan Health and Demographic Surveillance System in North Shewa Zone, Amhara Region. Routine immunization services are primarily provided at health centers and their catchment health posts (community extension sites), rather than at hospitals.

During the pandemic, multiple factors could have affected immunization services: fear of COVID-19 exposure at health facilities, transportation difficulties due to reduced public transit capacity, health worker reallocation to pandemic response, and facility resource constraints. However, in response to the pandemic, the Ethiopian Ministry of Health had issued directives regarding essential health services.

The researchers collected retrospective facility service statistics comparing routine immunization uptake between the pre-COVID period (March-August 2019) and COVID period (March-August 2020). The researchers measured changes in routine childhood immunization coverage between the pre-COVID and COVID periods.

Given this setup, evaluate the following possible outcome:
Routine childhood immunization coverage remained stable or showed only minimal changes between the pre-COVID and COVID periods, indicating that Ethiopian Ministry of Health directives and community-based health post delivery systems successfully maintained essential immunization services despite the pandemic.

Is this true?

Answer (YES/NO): YES